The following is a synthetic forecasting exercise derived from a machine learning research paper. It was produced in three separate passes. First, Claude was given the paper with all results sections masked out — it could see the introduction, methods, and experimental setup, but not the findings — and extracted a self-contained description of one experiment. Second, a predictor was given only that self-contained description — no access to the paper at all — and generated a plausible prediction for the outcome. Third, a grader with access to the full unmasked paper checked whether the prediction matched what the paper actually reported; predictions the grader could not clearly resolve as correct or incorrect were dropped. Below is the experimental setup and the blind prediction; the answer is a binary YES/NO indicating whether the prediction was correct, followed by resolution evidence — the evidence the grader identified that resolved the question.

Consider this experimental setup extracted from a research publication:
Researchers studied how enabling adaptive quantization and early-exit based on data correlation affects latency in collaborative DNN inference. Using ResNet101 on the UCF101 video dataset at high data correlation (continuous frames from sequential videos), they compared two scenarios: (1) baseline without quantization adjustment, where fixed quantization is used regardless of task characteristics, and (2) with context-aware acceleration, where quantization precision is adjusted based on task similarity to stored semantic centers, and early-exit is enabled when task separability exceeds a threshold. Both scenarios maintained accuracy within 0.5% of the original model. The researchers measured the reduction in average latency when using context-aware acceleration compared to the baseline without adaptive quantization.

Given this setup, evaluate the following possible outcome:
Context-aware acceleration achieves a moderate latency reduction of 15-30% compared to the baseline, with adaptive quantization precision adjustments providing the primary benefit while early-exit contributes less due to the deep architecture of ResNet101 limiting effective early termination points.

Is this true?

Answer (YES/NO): NO